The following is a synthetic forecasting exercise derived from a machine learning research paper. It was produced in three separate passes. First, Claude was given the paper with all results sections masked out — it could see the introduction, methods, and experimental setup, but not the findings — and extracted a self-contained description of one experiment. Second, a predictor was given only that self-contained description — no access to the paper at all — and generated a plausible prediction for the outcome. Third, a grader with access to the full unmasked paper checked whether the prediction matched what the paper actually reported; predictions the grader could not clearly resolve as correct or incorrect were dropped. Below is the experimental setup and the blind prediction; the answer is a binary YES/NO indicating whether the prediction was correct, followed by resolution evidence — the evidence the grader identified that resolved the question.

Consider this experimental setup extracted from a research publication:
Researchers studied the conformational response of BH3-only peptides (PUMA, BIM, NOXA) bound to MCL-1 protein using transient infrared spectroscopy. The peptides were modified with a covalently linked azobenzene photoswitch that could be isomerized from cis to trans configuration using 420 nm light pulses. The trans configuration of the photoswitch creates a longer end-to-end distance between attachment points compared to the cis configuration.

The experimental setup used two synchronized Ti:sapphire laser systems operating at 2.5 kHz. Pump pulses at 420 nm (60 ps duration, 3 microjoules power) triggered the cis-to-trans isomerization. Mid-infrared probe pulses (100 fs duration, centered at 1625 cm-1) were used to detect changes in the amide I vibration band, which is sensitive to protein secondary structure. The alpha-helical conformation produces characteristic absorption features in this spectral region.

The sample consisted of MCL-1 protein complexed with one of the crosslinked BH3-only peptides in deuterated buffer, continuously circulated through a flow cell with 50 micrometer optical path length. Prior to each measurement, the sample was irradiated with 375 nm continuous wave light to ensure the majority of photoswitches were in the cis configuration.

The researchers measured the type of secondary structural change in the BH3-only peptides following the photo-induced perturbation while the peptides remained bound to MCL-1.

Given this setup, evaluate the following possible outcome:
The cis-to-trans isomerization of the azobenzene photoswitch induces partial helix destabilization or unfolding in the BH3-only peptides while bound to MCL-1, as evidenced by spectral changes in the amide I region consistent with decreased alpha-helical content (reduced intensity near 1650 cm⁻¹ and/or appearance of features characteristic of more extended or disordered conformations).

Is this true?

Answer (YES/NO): YES